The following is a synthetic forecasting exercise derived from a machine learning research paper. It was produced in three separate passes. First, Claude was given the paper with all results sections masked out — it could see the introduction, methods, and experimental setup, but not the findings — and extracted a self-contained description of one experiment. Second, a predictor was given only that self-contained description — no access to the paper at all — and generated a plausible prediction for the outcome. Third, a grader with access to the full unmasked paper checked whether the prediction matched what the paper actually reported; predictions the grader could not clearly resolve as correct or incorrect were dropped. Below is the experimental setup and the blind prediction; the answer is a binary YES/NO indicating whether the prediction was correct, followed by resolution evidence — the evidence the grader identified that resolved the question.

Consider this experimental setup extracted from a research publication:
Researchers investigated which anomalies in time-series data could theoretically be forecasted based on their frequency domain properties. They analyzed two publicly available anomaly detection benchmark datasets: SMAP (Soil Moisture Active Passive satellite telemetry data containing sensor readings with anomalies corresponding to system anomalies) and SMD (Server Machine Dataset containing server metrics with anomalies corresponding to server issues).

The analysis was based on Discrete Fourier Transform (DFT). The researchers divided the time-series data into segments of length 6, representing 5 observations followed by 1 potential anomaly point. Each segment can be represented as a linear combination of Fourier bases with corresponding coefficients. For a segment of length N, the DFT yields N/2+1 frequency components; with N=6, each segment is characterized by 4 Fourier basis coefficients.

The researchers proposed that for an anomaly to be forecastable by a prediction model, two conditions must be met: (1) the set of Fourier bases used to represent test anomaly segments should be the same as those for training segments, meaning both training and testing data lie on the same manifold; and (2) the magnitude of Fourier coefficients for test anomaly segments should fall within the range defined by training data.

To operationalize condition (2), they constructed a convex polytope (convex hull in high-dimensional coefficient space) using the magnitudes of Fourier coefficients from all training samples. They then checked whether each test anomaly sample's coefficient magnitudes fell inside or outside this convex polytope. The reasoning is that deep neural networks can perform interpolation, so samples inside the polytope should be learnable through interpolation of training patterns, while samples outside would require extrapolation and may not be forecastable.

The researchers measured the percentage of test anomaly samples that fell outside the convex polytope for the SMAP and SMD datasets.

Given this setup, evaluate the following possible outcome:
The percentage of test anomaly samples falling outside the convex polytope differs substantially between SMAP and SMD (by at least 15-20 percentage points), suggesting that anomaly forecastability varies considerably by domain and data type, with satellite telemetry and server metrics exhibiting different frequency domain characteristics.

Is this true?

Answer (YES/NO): YES